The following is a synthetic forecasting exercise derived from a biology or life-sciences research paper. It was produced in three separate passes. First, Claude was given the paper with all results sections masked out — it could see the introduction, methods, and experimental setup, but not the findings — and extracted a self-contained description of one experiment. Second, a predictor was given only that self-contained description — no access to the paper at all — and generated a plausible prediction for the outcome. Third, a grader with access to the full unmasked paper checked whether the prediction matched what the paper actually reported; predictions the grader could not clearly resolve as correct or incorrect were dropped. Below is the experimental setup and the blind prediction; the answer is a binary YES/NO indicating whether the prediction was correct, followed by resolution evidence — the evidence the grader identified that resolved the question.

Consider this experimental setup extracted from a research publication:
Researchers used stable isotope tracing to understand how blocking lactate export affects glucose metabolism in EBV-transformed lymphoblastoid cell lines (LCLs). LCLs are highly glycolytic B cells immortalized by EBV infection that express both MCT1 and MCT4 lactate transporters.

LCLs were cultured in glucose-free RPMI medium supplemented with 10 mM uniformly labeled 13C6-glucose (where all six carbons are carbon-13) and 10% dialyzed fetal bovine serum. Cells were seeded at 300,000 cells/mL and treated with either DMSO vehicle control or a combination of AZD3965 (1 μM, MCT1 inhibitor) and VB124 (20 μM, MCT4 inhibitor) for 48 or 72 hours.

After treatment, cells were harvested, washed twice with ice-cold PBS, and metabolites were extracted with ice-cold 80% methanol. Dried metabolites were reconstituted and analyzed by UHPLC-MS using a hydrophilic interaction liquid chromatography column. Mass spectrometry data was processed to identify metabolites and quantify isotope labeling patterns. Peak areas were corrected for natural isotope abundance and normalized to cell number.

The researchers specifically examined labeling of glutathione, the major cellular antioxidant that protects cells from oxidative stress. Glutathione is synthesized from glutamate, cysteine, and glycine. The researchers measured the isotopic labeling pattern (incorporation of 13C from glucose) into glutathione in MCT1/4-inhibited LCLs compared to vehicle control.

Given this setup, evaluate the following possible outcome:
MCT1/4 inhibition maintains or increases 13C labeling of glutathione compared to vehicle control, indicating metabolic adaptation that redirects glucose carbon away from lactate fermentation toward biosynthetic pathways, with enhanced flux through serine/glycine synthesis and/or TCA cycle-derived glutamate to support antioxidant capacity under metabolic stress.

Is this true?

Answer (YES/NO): YES